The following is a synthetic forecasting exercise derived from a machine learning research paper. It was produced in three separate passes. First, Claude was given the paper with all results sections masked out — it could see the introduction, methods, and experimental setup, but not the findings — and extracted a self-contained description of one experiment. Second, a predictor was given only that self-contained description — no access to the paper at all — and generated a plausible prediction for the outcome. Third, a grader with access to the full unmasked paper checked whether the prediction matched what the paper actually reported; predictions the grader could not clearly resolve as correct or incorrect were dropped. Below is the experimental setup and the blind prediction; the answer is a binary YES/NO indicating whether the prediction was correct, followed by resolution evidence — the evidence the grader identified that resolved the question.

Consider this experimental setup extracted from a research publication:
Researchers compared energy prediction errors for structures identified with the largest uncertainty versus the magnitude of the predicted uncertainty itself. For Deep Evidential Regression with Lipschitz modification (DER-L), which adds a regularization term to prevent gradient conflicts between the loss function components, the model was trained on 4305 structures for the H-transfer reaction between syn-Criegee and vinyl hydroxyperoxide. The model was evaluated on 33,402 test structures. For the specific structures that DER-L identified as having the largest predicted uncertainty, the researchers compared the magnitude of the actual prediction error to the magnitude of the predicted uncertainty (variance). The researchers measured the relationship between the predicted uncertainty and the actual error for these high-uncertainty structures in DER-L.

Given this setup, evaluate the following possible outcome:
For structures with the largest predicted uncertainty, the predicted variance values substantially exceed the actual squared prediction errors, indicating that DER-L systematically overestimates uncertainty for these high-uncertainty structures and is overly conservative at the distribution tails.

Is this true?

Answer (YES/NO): YES